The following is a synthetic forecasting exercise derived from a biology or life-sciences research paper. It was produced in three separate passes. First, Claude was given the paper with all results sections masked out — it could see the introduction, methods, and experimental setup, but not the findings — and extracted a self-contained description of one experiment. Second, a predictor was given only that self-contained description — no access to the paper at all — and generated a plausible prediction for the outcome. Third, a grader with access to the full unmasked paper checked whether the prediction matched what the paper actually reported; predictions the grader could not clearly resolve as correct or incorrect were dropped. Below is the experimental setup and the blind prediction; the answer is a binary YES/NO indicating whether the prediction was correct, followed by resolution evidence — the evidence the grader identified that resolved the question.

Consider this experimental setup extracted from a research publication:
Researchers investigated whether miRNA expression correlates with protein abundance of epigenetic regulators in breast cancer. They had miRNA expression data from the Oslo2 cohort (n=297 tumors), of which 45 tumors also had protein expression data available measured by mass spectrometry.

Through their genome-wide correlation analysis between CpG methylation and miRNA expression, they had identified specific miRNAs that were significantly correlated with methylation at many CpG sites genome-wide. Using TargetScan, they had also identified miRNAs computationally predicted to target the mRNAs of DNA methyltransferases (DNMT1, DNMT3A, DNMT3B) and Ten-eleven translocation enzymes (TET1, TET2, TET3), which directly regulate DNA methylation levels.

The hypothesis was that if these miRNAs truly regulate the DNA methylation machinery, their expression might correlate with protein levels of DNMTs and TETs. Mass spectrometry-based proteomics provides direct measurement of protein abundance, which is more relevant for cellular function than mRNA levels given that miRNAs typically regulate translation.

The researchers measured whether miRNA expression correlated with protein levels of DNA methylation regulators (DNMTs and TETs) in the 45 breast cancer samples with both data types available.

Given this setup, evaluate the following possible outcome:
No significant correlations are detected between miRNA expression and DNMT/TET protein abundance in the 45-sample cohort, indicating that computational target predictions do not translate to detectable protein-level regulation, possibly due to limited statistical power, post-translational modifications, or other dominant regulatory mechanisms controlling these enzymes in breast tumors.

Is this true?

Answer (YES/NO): NO